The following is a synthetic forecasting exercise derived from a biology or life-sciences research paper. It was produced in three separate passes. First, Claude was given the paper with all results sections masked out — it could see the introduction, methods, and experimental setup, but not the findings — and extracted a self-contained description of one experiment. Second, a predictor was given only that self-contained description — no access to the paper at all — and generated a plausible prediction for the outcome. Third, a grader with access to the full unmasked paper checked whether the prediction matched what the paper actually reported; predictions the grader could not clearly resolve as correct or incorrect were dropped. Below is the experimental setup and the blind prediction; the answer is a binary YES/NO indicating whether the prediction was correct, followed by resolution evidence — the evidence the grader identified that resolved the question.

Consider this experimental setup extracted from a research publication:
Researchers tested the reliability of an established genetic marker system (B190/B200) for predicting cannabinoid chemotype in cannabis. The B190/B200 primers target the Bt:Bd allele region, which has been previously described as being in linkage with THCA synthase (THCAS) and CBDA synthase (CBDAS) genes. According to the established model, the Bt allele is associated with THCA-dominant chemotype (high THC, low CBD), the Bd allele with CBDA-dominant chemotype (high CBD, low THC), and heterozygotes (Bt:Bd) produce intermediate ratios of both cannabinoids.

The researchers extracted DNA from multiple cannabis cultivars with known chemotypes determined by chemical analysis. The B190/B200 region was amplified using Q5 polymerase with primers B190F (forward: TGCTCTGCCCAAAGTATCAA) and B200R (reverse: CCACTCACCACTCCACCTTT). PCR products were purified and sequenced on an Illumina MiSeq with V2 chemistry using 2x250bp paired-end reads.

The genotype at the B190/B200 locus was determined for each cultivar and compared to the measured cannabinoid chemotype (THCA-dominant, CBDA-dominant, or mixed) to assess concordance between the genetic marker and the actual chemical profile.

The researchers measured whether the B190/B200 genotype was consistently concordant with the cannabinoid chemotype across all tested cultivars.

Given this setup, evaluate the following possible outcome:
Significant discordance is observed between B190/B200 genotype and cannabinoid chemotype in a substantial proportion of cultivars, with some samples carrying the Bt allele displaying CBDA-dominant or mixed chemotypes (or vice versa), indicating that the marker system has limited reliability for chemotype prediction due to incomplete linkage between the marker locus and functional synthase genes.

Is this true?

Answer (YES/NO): YES